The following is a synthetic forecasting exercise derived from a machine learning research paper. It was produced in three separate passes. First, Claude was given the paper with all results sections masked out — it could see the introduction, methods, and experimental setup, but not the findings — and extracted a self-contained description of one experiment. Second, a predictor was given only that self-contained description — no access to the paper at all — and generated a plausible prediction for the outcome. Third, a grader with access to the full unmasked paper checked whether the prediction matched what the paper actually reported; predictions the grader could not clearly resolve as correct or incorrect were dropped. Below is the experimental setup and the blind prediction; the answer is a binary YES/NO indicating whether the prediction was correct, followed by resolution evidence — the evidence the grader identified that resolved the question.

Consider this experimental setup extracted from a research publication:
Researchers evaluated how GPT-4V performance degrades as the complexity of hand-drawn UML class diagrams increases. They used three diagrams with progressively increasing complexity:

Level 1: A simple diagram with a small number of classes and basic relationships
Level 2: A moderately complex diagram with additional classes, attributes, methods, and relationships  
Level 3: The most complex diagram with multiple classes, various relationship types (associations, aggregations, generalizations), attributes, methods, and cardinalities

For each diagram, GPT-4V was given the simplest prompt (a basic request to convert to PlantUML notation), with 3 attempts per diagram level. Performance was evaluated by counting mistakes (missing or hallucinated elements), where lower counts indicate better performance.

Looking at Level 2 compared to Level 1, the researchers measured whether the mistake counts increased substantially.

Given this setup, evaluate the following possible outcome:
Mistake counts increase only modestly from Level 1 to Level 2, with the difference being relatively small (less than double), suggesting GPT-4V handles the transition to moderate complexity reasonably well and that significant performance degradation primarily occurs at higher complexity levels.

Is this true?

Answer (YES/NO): NO